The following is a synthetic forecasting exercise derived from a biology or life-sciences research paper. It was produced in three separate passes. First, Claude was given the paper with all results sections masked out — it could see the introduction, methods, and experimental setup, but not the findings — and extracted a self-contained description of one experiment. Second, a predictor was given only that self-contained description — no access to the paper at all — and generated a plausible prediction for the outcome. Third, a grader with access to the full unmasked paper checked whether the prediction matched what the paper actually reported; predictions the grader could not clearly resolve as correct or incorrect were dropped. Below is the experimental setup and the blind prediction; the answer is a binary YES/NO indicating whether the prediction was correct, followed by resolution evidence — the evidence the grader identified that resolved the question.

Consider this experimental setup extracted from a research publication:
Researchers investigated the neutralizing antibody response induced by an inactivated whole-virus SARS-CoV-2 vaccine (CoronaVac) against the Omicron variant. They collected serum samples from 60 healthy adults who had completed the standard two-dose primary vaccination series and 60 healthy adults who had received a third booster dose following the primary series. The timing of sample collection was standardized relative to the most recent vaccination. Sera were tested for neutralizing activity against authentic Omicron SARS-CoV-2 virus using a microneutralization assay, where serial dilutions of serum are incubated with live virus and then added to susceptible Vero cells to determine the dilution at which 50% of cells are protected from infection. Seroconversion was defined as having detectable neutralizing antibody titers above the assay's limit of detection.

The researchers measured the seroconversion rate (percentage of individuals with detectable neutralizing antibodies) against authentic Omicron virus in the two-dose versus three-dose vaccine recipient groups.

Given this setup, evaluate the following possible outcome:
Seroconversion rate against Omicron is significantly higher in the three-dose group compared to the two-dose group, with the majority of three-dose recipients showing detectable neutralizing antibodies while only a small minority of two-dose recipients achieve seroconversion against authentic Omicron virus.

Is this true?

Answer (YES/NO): YES